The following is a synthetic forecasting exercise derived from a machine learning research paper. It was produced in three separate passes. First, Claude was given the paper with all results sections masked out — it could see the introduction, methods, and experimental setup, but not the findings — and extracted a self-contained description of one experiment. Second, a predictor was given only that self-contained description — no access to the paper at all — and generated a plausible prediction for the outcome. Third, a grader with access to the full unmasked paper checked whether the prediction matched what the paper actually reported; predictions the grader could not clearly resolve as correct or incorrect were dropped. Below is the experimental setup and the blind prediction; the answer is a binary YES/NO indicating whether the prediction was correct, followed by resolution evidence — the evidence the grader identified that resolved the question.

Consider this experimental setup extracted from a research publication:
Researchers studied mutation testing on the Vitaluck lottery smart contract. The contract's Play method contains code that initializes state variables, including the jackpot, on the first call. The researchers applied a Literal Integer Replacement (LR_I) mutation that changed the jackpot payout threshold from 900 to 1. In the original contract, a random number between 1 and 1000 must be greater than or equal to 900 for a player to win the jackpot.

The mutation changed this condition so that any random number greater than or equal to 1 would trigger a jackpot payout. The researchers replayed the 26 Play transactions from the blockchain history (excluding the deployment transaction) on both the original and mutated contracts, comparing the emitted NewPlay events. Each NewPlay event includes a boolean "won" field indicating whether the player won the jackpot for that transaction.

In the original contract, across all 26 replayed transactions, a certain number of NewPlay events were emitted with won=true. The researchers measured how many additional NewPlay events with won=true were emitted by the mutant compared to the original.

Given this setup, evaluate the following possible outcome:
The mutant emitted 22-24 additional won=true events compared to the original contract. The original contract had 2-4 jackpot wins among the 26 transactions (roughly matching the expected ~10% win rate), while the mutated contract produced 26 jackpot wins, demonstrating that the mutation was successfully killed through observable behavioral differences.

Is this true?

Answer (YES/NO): NO